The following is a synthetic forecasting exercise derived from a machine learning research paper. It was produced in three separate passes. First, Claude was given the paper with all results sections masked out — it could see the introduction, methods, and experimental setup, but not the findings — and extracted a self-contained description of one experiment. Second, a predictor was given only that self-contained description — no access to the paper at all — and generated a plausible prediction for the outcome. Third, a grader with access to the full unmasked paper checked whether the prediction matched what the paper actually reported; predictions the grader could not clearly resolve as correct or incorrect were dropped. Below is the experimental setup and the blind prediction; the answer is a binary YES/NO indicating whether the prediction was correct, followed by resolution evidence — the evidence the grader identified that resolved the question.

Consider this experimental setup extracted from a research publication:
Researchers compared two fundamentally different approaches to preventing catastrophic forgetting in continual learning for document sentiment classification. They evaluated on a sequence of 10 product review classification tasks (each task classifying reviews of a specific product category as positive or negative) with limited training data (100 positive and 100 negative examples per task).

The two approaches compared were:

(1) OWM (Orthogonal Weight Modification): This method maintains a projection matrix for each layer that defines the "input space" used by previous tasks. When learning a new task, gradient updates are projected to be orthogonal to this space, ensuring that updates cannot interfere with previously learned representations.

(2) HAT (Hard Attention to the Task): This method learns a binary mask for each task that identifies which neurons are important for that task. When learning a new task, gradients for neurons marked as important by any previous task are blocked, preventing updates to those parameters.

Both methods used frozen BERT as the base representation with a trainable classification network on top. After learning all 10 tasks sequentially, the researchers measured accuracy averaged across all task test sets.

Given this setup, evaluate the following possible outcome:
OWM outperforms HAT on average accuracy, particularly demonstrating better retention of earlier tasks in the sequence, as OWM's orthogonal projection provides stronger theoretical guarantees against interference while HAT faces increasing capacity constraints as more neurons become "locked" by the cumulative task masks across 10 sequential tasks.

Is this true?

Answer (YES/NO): NO